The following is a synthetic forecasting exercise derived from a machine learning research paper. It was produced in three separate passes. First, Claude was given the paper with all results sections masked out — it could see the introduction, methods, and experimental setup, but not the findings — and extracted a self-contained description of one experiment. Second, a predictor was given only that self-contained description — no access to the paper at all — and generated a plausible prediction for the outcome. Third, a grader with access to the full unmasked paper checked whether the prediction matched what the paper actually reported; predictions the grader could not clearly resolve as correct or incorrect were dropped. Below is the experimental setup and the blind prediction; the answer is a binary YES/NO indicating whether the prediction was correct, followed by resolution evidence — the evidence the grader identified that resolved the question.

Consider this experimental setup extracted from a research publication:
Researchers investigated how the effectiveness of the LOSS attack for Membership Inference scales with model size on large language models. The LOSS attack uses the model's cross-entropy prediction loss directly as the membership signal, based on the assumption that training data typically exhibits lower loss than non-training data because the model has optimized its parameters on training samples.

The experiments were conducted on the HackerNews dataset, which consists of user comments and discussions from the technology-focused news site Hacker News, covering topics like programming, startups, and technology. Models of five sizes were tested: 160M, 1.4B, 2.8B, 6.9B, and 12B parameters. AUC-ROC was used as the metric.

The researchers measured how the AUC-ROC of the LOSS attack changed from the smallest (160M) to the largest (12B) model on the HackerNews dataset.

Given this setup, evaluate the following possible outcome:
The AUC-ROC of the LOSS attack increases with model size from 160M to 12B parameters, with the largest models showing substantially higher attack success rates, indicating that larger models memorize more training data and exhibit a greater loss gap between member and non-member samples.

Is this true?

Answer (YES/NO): NO